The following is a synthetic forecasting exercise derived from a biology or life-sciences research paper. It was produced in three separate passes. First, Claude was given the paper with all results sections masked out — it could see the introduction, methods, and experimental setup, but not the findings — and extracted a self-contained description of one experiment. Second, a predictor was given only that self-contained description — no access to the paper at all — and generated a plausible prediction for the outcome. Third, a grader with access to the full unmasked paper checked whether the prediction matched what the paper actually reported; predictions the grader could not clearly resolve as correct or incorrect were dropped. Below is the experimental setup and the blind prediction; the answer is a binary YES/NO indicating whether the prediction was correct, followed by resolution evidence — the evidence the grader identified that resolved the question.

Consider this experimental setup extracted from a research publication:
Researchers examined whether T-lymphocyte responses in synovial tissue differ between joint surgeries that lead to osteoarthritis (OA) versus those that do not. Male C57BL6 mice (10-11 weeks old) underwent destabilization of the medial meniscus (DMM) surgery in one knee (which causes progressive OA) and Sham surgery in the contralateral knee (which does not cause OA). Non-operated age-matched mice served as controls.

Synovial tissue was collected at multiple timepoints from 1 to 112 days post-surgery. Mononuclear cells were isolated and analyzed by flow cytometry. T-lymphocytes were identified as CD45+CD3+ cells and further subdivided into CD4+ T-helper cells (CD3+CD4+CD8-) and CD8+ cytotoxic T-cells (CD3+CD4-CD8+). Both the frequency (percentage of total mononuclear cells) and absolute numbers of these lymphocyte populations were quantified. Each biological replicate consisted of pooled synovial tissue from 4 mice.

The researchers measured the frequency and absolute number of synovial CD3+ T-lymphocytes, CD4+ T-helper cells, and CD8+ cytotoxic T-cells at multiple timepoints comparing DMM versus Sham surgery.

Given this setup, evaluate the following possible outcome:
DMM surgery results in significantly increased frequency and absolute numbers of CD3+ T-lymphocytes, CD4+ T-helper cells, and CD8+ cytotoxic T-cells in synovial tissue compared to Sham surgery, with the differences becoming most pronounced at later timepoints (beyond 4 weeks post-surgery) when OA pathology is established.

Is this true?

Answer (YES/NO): NO